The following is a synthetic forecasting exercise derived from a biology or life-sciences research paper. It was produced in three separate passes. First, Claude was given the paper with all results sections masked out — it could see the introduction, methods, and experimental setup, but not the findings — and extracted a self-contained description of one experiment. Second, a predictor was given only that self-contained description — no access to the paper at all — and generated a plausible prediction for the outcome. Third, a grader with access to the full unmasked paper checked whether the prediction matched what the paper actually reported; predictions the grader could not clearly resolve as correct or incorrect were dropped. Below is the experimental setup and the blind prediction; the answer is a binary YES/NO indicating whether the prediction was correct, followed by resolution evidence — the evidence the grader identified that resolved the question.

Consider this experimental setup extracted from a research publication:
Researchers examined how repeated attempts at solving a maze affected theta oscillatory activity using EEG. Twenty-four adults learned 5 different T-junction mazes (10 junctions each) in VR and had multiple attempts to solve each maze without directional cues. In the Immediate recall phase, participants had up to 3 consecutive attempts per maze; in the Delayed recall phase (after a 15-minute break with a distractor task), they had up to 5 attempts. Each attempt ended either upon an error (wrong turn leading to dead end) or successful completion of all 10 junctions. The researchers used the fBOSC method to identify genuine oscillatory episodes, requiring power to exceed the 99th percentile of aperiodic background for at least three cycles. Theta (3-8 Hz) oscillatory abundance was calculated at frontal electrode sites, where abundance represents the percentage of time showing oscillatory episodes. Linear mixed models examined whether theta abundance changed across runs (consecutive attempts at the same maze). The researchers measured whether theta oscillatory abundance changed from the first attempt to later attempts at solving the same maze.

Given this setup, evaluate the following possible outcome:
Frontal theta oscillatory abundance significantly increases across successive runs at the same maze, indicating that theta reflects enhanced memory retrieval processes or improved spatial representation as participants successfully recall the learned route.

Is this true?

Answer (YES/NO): NO